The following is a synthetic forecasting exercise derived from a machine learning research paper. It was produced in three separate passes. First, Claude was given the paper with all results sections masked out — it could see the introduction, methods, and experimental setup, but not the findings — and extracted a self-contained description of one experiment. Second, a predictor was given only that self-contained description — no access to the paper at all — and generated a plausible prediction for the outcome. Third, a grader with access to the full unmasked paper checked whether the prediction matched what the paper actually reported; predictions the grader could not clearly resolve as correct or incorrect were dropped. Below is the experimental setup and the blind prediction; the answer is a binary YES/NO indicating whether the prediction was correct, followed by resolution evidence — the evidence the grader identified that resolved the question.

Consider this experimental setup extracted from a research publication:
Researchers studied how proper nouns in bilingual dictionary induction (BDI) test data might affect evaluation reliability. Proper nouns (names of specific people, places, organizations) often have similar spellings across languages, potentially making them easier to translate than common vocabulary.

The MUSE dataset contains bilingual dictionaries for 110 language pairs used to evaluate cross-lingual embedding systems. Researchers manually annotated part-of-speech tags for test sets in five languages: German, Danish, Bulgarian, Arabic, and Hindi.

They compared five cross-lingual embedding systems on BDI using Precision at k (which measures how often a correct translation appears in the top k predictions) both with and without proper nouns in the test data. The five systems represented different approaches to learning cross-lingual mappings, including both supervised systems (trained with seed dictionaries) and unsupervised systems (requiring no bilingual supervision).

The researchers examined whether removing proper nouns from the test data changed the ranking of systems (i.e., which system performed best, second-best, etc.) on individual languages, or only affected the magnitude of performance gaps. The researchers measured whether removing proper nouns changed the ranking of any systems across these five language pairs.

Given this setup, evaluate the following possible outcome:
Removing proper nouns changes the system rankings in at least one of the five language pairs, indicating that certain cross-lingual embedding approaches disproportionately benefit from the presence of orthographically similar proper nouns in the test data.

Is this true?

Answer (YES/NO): YES